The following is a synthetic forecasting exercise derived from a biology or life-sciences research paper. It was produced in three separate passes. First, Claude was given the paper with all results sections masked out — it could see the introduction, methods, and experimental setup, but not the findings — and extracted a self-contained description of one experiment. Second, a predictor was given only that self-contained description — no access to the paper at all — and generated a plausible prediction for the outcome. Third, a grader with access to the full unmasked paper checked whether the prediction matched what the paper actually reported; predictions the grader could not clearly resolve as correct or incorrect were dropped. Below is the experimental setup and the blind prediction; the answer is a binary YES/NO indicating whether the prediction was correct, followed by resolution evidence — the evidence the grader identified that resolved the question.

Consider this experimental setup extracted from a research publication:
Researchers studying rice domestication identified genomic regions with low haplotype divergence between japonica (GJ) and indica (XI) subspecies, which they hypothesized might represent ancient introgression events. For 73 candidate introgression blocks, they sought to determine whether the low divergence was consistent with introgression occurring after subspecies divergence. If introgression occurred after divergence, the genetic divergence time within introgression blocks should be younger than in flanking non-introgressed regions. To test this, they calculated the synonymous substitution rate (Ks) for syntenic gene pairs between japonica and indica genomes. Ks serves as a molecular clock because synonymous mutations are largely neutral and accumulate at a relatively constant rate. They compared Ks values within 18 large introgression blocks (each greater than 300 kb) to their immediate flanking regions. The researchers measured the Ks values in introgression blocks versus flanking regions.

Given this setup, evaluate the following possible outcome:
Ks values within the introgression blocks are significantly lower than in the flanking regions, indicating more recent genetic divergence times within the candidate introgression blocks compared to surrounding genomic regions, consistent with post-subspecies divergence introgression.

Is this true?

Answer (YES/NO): YES